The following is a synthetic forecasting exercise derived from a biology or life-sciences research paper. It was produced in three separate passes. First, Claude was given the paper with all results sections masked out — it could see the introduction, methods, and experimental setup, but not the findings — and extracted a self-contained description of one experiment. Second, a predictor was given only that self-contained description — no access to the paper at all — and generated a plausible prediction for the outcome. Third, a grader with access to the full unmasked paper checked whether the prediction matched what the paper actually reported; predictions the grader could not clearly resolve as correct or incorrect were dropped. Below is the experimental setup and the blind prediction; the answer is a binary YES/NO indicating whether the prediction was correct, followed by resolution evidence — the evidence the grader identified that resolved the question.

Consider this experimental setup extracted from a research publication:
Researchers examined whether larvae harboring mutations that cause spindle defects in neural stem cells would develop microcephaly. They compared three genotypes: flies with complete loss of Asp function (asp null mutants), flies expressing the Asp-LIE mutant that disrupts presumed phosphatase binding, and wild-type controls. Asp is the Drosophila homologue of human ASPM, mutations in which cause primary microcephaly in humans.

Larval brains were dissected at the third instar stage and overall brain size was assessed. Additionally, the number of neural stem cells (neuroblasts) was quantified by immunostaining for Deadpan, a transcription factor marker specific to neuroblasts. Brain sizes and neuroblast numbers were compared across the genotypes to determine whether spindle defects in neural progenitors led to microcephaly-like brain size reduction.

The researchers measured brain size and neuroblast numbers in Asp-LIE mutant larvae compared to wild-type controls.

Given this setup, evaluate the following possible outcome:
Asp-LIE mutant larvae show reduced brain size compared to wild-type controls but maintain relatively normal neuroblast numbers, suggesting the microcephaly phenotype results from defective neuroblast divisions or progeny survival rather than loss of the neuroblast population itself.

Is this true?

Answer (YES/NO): NO